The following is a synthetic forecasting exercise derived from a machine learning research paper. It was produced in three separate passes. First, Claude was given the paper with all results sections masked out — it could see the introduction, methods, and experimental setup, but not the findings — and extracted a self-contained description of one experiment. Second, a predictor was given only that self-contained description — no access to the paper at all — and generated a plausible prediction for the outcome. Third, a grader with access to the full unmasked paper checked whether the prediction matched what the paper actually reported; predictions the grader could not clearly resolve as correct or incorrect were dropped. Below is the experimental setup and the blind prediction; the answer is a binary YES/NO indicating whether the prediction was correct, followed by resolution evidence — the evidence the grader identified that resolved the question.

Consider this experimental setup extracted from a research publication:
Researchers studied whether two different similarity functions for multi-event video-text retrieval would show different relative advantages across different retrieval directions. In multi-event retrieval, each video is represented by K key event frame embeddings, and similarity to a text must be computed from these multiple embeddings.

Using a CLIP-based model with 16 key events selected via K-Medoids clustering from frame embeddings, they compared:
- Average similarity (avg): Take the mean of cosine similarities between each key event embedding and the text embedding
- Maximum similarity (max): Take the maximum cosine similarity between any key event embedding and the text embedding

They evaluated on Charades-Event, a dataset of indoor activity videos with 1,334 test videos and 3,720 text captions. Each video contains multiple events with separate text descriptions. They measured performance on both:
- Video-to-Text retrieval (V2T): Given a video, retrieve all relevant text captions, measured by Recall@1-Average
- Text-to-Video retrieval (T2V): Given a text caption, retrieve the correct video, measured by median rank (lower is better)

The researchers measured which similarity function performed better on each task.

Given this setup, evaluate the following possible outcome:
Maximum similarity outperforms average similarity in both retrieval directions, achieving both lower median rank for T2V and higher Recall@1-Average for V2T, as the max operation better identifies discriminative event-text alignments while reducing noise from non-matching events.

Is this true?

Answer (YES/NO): NO